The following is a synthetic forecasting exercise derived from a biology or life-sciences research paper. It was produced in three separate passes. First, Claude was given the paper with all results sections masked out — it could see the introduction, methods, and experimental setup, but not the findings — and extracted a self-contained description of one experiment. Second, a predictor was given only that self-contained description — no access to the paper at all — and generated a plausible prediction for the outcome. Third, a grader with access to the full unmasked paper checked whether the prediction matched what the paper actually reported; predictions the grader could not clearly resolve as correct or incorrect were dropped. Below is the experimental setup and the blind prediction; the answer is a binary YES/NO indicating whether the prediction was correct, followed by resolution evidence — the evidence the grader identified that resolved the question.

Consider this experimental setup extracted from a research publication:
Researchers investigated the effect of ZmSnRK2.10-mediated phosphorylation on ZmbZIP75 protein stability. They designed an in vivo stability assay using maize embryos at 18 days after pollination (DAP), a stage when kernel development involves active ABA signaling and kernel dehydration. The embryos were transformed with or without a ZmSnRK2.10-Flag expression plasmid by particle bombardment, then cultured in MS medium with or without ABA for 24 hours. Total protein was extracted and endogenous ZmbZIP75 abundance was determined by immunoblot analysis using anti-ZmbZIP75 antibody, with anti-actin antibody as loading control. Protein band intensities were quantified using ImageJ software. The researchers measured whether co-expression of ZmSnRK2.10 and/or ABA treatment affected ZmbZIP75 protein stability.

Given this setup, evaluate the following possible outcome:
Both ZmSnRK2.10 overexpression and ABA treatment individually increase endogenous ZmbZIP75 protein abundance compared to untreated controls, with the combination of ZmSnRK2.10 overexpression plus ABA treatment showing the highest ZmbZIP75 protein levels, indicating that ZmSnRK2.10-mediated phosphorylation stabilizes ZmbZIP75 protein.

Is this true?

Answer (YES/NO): YES